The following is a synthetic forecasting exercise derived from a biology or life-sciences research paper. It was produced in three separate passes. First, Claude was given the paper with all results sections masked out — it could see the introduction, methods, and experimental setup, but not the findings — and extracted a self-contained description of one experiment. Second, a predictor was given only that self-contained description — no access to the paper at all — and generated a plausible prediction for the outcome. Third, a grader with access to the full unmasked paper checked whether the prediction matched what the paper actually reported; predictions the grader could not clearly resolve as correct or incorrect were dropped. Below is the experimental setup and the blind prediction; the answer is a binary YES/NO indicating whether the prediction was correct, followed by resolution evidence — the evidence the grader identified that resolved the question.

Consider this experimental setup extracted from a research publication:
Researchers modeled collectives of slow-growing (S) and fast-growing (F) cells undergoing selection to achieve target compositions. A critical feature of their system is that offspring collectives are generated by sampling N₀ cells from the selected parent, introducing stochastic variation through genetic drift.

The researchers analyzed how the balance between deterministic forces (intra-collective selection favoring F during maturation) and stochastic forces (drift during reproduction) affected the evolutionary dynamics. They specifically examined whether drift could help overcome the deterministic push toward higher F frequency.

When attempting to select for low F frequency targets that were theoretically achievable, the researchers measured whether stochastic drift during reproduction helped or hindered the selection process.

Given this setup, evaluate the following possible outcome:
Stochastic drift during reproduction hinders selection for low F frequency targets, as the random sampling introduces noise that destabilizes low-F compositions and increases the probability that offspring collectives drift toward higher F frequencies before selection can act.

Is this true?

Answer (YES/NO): NO